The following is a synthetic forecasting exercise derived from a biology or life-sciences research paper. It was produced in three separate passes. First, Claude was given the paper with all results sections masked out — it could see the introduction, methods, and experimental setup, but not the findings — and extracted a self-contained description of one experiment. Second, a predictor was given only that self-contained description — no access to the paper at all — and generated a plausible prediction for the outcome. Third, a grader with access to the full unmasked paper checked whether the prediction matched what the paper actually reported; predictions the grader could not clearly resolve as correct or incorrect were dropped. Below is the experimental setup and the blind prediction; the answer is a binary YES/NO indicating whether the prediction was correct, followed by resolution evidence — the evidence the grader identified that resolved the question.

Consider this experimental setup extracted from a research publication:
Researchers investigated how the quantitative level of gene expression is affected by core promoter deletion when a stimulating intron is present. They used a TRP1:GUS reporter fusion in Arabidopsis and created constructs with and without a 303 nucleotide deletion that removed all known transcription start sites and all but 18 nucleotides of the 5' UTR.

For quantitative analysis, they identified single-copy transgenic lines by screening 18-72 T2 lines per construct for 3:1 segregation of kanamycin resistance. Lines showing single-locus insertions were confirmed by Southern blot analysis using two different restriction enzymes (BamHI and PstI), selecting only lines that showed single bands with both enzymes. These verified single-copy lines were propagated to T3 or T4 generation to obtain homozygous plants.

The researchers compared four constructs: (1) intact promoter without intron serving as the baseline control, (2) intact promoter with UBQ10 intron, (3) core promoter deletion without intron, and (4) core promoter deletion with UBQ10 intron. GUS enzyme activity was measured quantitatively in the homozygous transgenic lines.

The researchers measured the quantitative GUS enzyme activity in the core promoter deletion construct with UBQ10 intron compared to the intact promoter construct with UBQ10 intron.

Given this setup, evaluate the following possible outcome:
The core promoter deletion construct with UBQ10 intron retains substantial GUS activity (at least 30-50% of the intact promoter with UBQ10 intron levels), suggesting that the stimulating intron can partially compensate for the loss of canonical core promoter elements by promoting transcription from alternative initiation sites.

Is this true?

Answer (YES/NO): NO